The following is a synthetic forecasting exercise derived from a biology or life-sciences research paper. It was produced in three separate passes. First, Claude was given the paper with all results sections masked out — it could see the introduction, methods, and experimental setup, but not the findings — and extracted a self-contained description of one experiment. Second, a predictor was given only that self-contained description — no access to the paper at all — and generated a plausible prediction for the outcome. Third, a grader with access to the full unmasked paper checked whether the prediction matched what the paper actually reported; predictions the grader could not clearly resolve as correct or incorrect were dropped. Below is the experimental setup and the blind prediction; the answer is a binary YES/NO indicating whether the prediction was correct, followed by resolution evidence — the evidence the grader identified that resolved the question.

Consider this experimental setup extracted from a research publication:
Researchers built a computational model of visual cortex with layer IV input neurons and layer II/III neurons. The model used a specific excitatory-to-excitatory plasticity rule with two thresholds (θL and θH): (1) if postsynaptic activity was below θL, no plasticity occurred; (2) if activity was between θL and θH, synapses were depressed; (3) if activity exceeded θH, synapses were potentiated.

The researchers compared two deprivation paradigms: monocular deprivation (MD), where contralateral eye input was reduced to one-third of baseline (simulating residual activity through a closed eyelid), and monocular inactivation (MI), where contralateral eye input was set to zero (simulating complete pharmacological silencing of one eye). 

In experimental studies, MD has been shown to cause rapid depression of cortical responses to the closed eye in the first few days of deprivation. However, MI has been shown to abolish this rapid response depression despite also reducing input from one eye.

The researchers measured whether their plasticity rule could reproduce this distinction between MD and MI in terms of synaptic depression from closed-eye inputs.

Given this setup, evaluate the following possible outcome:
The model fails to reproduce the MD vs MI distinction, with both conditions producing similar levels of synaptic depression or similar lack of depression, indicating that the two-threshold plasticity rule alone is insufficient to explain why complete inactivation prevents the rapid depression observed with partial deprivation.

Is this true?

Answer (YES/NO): NO